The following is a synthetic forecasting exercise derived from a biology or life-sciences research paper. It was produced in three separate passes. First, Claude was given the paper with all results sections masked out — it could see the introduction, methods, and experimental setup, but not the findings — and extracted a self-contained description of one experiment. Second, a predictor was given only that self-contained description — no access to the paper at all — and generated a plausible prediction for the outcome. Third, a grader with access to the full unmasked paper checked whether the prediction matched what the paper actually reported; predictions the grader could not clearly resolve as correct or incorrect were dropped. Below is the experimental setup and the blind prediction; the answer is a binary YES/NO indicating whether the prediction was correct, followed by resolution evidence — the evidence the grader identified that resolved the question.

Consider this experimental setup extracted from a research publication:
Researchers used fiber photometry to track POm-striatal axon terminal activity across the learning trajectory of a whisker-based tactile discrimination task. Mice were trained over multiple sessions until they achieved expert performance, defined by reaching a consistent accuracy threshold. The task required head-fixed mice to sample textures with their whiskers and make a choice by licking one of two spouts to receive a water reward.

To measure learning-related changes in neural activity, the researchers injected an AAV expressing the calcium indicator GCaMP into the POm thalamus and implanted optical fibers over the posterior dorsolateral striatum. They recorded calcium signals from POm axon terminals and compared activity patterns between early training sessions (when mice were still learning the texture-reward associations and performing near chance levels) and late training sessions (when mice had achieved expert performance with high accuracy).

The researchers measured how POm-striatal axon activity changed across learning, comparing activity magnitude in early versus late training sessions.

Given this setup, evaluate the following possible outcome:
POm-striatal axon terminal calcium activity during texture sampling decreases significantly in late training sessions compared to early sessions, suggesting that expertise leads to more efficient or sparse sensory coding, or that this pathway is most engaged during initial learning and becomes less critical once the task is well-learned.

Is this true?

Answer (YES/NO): NO